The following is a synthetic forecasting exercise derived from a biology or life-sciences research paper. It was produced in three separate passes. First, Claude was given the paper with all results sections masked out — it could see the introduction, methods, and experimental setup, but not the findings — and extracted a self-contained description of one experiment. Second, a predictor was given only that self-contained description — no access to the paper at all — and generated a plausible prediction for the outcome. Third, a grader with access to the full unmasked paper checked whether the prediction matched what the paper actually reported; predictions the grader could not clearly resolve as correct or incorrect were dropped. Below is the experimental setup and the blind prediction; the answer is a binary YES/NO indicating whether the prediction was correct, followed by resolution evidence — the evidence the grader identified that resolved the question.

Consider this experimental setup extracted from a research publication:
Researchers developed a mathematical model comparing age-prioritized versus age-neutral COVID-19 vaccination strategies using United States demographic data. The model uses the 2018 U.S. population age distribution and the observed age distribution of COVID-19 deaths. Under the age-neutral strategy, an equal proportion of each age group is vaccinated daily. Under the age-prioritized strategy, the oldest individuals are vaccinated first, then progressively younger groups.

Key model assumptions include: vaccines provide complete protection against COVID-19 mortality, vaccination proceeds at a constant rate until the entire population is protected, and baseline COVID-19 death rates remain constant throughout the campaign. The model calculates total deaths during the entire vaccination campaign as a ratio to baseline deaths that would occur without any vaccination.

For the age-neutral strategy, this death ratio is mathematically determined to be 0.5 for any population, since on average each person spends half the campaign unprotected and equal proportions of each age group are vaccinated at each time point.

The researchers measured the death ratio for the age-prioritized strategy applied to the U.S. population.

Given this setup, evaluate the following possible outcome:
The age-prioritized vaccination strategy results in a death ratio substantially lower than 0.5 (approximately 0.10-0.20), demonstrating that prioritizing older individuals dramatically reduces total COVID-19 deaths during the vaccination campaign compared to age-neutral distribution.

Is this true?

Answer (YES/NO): NO